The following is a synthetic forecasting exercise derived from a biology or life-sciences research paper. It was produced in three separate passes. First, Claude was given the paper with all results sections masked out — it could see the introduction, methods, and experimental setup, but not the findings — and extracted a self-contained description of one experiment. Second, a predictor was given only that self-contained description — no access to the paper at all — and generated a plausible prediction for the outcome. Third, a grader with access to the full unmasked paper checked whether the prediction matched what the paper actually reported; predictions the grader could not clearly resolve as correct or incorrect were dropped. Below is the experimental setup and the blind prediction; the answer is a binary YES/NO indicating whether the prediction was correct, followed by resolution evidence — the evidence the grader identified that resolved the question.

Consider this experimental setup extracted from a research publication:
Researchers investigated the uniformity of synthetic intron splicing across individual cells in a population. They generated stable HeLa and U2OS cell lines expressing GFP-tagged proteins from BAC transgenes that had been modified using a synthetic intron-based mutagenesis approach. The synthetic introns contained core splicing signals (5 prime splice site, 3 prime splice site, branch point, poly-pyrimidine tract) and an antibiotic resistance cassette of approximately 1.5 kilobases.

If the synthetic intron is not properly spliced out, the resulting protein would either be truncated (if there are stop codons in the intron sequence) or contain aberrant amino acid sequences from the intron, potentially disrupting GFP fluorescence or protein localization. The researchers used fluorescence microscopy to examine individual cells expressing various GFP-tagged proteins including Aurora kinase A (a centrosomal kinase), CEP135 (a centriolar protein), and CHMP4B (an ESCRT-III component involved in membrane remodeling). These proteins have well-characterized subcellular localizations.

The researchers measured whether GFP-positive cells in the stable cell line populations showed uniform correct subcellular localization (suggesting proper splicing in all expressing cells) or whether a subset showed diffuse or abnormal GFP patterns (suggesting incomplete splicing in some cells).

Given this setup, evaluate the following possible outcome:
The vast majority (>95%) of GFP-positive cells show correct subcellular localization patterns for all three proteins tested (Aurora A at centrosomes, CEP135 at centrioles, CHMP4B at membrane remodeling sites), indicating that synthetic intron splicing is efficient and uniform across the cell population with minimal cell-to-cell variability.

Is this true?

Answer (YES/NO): YES